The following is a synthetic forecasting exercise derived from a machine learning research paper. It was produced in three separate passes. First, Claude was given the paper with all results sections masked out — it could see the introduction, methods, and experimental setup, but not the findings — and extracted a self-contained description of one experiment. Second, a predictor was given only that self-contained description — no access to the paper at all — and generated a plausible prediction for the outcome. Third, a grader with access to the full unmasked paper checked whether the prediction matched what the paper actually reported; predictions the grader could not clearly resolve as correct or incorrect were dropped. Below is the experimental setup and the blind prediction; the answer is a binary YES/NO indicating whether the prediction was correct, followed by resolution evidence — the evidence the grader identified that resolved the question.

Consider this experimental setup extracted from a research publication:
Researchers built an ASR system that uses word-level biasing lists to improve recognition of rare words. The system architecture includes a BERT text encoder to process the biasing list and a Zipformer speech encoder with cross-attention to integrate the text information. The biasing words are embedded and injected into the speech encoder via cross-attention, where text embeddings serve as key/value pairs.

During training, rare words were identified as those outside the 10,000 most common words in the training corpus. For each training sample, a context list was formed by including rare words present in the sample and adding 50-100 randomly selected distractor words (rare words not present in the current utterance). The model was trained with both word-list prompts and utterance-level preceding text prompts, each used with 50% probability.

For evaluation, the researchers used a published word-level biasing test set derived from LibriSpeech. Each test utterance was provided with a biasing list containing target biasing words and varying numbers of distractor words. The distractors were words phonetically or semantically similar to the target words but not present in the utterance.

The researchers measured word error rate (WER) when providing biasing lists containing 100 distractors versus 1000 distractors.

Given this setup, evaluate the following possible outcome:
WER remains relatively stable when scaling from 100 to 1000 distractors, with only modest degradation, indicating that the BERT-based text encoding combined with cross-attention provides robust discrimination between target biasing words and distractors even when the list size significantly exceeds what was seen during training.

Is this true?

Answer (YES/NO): NO